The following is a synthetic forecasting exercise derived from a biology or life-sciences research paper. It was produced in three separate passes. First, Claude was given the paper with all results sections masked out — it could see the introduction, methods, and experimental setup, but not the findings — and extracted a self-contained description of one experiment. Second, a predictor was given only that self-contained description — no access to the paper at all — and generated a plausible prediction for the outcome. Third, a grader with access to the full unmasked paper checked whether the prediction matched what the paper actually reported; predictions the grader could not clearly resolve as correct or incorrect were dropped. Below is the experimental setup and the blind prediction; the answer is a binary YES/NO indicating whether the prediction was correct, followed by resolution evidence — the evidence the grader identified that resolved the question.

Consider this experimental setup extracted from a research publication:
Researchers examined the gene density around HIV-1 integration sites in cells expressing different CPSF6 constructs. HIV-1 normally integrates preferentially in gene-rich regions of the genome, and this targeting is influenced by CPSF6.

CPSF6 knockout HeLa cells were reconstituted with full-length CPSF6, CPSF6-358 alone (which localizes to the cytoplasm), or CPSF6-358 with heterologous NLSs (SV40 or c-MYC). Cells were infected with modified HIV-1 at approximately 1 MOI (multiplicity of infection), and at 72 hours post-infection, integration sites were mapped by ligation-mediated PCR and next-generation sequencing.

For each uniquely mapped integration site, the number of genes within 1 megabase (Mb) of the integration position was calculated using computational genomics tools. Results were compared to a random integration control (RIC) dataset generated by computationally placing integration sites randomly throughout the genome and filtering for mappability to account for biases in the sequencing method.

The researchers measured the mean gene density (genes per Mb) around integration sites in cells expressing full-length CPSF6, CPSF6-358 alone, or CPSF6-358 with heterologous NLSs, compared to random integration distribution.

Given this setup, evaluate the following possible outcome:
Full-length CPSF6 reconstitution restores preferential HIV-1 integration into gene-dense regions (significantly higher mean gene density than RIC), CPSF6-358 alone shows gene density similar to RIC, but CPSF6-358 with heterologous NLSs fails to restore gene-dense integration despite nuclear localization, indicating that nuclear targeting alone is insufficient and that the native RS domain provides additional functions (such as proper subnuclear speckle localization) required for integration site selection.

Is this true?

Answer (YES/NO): NO